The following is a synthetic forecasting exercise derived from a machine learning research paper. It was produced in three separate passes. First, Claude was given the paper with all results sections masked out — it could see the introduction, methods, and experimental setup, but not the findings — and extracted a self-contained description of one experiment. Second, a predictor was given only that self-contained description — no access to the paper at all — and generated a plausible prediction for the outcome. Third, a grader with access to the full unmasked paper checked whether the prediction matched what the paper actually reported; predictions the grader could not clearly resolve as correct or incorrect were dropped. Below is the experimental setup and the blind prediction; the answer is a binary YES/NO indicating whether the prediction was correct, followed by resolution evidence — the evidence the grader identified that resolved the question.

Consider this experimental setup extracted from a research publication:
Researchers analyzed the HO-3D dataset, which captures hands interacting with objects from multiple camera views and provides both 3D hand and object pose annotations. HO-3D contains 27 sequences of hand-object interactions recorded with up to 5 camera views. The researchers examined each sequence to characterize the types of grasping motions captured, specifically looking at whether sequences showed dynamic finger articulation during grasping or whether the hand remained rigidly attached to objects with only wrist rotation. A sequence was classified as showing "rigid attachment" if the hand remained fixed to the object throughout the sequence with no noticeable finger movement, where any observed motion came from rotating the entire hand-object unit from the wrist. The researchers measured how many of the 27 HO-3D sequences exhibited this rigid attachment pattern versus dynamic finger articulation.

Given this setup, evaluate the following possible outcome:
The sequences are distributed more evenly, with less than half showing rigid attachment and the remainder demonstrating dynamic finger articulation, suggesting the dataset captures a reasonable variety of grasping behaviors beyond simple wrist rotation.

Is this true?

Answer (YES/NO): NO